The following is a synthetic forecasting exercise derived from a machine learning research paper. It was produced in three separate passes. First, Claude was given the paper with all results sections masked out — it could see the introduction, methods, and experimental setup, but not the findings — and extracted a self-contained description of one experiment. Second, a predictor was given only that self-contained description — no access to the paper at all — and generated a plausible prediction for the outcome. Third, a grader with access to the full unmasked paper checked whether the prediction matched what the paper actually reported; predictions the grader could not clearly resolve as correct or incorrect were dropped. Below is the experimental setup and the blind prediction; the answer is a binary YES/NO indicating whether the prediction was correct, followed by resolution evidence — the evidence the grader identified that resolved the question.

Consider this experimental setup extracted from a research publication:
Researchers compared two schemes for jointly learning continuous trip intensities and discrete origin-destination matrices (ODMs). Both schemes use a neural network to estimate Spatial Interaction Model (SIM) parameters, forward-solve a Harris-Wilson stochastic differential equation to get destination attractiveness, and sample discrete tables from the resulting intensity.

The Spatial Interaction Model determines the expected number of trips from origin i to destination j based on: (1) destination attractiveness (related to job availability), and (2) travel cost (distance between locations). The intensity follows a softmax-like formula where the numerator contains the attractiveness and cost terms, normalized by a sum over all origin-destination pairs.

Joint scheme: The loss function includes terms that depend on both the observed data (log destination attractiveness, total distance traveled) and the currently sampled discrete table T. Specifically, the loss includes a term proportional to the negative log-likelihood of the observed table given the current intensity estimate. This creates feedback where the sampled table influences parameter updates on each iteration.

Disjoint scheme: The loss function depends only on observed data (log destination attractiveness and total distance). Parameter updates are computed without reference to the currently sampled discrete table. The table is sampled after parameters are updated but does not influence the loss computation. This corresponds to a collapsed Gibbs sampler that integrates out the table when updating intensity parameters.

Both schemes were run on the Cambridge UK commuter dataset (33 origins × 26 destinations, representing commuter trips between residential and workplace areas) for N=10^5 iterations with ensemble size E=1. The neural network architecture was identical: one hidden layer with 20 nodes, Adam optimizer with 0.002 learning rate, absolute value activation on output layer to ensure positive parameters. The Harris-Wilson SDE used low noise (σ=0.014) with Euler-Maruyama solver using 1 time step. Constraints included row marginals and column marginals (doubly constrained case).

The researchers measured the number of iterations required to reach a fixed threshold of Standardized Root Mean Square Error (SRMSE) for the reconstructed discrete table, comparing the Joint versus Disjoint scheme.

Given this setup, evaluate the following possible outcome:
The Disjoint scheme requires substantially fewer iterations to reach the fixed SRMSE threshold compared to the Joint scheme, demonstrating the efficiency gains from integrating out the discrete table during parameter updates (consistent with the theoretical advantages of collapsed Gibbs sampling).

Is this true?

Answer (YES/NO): NO